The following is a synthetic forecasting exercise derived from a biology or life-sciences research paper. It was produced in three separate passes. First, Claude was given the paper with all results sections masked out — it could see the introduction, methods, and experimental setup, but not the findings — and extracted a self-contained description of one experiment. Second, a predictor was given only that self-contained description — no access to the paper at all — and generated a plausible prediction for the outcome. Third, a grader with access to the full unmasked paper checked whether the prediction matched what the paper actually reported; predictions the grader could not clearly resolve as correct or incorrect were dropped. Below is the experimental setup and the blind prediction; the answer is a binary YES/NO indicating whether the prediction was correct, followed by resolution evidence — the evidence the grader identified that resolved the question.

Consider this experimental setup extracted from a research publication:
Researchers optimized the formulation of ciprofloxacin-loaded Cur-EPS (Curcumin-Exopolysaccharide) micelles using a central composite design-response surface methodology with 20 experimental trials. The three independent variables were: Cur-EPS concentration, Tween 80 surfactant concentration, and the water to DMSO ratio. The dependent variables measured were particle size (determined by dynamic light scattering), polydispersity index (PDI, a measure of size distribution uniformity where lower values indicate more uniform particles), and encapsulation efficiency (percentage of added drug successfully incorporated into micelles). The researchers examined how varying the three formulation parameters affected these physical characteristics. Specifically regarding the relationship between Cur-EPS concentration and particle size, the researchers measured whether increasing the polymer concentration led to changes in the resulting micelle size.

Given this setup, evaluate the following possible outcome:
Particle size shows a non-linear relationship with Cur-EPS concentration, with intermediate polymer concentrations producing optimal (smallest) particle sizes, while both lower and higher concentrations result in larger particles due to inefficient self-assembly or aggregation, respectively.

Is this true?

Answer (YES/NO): NO